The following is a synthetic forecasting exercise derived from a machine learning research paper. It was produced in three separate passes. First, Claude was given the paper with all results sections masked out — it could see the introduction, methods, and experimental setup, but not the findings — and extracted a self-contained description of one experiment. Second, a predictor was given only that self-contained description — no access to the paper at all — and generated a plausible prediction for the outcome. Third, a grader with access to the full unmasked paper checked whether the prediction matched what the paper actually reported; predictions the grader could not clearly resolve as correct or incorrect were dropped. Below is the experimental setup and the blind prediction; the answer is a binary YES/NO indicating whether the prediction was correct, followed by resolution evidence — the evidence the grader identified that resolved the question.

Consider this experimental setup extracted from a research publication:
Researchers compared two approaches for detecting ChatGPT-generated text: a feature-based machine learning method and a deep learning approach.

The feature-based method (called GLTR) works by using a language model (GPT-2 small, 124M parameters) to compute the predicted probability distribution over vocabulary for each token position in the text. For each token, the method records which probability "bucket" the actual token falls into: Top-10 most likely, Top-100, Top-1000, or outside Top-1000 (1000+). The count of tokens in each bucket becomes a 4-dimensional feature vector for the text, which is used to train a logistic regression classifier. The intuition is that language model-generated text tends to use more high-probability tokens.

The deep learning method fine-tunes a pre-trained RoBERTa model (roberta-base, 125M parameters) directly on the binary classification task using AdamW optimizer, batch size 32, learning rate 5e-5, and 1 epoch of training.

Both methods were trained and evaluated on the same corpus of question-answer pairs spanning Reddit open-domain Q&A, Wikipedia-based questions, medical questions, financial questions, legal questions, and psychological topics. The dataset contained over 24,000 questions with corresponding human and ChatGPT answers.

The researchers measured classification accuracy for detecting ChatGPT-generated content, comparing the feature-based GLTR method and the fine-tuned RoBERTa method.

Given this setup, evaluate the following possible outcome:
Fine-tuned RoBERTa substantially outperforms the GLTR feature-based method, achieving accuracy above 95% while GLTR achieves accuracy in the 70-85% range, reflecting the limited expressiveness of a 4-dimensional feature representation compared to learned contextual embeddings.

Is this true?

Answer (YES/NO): NO